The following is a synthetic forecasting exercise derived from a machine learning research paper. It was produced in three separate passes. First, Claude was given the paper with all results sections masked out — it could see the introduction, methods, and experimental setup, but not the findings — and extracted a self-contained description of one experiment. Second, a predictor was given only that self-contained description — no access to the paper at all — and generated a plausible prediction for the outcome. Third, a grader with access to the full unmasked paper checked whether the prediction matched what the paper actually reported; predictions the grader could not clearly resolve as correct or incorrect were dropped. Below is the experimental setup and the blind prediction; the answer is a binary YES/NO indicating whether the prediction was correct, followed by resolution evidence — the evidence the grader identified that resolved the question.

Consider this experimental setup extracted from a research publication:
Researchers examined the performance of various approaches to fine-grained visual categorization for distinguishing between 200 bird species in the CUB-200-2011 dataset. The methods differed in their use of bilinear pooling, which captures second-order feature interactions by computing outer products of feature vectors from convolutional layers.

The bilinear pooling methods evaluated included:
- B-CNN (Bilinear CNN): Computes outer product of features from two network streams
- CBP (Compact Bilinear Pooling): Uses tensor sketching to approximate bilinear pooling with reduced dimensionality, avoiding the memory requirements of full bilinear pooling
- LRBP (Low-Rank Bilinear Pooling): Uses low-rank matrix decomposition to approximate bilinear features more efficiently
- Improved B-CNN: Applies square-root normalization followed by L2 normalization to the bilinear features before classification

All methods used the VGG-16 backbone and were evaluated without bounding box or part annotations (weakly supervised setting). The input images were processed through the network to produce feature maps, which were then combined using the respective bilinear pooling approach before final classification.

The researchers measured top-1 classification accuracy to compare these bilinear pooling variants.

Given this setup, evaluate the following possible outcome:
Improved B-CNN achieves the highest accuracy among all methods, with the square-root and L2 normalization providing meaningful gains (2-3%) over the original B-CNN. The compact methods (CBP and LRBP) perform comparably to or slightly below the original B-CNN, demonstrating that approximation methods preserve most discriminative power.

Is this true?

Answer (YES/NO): NO